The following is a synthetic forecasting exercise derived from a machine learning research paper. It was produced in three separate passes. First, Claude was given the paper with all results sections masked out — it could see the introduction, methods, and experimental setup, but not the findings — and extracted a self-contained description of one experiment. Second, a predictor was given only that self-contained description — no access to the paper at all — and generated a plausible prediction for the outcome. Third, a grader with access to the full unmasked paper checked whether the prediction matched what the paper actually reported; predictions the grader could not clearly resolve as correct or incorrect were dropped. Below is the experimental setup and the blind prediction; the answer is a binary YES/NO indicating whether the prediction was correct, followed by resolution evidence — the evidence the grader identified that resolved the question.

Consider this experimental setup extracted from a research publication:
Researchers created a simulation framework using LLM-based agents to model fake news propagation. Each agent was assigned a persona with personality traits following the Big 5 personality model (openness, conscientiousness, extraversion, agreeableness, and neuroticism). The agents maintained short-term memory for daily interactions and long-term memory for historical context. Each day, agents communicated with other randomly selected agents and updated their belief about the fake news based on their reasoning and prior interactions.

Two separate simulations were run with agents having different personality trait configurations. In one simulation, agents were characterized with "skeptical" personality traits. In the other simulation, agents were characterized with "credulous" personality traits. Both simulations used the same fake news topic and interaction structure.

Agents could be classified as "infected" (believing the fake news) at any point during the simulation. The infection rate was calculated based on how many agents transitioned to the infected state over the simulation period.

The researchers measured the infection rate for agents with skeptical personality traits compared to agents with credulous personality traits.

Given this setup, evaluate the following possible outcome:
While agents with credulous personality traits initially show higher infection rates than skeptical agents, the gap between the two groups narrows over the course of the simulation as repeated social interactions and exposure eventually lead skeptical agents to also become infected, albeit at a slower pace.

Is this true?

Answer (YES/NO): NO